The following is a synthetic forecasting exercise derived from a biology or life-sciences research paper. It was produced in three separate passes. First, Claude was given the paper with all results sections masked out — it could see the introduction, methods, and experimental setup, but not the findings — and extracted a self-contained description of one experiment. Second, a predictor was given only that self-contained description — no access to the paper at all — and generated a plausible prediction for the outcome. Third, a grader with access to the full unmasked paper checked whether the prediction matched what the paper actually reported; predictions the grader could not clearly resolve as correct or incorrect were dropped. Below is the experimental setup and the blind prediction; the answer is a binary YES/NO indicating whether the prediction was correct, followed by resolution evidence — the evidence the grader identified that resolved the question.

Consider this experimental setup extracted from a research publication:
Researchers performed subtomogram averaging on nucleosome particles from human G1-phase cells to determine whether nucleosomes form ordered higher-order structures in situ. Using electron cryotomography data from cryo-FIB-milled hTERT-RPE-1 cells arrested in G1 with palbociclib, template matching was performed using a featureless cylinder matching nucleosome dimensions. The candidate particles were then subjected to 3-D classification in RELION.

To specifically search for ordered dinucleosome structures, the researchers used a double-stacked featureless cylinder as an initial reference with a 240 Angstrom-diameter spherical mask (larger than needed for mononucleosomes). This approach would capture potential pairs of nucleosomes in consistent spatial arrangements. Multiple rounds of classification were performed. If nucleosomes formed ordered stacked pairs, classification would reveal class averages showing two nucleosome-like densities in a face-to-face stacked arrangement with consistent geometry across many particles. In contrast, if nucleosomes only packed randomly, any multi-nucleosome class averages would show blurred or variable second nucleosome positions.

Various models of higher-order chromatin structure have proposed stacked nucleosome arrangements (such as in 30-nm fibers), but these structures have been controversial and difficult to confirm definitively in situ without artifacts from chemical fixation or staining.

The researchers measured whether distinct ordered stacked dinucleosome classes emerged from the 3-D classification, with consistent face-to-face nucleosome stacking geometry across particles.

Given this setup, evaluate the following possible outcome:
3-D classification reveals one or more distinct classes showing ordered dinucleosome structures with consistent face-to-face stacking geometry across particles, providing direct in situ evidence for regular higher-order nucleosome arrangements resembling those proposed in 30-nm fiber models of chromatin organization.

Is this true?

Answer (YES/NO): NO